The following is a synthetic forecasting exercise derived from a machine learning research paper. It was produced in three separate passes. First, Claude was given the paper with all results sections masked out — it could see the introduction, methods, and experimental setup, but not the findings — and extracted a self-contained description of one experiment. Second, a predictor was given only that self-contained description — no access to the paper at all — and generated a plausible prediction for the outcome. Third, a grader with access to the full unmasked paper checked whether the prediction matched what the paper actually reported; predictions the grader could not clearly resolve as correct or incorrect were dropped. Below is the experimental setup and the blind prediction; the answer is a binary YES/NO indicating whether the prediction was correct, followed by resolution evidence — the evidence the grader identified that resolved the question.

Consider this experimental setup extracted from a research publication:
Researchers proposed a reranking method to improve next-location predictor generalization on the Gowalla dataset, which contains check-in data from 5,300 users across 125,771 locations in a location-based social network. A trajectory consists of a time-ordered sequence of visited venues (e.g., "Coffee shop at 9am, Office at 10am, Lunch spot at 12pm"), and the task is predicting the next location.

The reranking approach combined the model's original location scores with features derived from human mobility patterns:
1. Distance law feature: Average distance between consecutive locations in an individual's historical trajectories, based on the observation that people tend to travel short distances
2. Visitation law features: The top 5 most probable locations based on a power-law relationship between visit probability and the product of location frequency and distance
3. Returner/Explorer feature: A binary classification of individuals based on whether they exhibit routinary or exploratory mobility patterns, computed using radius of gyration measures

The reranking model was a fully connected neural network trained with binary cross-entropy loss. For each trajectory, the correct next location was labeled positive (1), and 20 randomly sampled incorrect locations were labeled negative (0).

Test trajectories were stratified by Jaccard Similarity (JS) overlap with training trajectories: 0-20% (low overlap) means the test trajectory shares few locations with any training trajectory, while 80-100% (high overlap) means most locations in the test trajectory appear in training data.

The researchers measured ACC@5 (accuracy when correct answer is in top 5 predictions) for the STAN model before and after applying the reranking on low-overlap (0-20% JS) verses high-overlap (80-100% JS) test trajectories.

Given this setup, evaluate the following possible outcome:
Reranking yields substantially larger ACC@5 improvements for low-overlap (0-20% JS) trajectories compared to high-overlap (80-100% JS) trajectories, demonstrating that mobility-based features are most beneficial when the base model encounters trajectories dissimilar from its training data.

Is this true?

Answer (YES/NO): YES